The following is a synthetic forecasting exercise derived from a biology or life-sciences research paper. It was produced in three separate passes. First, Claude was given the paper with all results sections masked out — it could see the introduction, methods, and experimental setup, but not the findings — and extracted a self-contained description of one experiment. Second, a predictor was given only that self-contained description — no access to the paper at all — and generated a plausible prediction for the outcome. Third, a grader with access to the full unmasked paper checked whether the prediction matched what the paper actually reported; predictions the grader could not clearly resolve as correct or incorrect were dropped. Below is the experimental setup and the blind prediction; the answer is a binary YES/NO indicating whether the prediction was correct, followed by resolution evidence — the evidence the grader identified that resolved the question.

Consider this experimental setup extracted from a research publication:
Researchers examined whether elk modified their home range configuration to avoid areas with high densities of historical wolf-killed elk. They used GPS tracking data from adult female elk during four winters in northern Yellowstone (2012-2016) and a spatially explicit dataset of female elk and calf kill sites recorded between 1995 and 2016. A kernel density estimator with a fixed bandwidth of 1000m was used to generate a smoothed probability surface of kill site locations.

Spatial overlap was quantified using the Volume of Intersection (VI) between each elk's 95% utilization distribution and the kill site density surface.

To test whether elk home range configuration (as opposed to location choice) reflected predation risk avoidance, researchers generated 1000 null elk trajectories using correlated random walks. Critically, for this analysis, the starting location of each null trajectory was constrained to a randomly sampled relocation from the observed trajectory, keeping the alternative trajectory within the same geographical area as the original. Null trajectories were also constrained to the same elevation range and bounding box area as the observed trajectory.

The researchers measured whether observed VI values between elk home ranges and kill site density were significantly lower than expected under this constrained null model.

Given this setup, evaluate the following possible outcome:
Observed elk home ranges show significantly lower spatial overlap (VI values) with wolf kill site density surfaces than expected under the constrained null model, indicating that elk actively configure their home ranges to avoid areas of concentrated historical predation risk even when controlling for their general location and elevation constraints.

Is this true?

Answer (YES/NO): NO